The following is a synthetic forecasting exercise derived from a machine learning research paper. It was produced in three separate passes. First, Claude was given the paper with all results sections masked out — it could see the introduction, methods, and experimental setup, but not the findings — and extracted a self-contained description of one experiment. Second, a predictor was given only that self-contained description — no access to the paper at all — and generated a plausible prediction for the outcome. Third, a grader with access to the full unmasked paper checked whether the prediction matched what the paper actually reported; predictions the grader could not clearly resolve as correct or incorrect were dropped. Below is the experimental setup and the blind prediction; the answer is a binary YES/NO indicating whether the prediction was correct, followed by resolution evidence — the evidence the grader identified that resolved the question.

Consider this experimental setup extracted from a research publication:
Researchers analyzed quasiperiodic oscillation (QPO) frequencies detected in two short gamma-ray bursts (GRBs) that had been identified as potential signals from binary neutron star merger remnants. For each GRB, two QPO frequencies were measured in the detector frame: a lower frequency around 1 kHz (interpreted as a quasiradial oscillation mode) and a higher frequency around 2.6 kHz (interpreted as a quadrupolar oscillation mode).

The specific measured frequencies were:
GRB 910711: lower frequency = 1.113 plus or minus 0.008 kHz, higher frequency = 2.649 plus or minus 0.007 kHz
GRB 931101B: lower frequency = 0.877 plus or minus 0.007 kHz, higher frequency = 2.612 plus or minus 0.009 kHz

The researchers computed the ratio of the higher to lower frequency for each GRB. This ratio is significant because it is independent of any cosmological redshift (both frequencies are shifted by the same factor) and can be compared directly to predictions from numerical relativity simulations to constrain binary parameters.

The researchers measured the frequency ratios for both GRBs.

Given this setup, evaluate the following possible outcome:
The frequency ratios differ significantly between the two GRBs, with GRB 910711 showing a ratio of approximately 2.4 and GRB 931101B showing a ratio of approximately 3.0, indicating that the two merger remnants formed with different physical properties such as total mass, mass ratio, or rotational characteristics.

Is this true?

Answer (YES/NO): YES